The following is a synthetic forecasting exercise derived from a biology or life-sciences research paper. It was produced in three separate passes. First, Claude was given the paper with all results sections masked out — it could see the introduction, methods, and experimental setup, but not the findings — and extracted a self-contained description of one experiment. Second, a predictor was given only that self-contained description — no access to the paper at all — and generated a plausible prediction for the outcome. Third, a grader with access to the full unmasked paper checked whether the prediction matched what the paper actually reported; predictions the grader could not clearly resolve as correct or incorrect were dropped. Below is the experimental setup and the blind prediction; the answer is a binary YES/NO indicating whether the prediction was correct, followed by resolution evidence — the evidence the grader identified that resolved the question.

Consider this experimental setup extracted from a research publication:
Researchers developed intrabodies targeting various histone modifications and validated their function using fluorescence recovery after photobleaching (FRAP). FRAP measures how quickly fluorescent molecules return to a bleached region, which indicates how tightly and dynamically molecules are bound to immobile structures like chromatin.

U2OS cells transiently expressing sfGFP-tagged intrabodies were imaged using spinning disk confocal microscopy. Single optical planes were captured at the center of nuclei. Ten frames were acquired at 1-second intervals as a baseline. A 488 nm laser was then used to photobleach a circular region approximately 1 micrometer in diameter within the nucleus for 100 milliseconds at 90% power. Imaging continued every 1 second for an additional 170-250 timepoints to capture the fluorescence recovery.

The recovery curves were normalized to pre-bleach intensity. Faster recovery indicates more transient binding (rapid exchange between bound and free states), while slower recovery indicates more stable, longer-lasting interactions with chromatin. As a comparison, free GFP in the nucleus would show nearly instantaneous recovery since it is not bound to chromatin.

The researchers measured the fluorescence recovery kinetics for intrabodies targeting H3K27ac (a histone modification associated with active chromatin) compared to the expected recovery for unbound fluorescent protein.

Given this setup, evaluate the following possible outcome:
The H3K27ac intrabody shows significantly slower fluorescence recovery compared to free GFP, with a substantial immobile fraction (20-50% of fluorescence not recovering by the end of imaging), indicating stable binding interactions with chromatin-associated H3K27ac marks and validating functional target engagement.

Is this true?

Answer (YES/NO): NO